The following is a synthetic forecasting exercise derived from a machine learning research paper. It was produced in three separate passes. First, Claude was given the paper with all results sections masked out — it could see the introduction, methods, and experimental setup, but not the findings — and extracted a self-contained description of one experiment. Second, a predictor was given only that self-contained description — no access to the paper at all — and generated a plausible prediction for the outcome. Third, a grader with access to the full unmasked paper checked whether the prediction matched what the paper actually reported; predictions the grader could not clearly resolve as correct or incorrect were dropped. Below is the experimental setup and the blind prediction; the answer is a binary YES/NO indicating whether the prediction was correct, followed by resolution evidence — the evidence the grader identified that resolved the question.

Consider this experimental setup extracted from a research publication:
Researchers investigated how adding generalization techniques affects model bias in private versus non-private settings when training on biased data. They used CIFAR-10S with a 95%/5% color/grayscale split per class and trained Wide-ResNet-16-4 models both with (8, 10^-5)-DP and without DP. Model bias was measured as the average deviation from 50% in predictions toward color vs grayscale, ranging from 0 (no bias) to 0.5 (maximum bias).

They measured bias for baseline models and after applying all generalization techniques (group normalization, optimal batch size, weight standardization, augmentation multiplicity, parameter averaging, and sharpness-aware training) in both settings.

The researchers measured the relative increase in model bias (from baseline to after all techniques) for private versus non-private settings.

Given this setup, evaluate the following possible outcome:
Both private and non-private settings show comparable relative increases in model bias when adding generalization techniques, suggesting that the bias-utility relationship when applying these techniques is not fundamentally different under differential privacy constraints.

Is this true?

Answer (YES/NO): NO